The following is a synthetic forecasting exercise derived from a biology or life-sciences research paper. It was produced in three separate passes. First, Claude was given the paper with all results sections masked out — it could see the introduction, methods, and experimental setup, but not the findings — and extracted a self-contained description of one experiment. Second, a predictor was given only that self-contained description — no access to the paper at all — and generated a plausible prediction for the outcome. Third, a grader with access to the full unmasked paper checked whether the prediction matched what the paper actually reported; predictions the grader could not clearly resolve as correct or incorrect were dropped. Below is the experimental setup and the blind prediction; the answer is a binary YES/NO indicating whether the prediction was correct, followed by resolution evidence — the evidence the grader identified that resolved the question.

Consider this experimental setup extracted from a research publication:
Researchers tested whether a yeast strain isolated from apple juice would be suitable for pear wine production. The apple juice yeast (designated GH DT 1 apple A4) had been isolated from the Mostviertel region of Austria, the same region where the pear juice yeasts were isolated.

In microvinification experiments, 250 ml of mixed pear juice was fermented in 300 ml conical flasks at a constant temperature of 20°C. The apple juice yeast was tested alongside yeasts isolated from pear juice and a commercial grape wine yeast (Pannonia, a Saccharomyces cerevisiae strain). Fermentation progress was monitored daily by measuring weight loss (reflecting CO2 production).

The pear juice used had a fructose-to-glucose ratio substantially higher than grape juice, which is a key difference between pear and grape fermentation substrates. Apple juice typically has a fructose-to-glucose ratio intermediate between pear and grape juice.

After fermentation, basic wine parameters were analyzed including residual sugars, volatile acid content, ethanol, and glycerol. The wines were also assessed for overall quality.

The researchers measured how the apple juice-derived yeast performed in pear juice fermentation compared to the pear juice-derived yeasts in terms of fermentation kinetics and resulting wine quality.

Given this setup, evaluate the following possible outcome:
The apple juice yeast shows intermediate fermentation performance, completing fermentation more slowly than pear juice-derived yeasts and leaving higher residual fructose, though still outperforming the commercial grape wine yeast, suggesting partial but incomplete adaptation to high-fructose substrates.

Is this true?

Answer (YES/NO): NO